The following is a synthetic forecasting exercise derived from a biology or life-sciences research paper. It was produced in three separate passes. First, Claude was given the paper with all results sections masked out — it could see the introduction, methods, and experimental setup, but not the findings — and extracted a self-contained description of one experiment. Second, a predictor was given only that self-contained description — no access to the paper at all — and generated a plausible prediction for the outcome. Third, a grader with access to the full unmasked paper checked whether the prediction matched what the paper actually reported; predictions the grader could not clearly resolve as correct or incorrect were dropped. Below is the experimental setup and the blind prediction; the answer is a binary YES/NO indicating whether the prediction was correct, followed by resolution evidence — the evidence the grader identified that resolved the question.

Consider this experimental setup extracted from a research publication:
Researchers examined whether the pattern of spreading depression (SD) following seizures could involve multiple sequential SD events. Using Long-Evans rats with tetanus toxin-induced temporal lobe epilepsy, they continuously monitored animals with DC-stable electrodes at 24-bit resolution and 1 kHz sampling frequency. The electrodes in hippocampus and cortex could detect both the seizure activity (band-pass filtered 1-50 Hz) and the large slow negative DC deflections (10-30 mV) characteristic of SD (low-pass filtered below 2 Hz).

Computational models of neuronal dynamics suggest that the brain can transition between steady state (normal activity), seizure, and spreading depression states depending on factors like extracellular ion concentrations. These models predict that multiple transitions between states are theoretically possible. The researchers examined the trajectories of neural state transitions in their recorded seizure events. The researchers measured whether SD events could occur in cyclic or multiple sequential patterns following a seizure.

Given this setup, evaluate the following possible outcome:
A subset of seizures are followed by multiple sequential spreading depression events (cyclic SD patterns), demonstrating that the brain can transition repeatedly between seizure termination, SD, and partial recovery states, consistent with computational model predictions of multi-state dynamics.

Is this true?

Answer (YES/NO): YES